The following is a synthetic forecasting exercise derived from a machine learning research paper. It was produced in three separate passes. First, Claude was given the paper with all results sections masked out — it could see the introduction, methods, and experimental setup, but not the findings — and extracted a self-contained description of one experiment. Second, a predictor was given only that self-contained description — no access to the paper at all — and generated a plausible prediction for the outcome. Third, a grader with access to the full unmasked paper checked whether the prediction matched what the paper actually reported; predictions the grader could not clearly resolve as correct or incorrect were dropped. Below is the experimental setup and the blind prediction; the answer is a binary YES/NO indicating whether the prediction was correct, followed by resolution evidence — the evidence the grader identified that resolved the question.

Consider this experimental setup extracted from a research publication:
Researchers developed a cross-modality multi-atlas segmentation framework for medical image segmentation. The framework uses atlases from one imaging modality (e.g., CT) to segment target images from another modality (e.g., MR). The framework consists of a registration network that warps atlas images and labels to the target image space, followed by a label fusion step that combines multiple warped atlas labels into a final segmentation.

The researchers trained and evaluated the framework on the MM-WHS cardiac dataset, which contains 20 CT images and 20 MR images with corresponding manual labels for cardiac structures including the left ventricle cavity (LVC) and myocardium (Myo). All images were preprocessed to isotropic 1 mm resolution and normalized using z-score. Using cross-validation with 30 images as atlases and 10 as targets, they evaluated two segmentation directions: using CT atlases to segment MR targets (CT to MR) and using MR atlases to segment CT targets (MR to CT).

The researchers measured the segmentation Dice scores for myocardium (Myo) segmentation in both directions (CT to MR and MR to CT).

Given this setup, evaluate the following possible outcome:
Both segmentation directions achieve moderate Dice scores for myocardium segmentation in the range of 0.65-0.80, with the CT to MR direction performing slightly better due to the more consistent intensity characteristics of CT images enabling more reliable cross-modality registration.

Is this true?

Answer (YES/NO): NO